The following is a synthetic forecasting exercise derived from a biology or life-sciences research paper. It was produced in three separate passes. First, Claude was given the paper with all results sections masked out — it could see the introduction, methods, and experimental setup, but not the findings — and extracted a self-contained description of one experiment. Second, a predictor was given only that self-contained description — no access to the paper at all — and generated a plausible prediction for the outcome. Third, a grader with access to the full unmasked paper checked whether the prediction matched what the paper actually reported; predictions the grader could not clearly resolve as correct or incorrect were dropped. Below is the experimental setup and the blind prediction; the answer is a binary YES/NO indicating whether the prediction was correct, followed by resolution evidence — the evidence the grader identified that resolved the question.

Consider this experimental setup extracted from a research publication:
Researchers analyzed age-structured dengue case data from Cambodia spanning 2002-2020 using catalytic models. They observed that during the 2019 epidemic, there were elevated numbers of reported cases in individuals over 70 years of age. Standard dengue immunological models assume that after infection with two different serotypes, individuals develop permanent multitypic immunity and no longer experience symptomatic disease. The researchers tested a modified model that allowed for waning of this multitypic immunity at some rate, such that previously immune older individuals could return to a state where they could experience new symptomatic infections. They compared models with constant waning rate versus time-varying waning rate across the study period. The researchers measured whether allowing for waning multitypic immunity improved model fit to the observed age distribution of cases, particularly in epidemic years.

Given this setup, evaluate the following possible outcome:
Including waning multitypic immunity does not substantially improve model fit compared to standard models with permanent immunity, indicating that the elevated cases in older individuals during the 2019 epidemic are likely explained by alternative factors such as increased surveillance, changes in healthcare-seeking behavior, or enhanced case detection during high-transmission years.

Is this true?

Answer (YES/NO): NO